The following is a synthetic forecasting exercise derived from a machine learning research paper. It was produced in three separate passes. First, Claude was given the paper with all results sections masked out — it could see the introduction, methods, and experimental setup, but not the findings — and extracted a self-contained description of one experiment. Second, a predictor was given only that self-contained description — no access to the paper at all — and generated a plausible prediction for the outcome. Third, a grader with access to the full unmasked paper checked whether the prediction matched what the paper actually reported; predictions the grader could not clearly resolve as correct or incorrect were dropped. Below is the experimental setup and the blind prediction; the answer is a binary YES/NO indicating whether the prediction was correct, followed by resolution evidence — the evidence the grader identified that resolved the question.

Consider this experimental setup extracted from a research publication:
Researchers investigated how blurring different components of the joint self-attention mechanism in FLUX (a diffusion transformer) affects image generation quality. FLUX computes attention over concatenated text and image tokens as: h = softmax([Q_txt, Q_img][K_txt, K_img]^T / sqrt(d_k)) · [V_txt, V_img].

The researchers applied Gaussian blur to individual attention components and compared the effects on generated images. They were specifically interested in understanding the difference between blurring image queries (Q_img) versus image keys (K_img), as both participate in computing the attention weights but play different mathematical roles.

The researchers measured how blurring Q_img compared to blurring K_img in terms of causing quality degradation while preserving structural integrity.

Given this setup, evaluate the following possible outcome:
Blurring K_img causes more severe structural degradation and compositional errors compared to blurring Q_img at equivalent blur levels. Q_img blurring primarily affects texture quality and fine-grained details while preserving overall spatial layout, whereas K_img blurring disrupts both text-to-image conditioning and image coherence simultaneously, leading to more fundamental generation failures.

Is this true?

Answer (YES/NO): NO